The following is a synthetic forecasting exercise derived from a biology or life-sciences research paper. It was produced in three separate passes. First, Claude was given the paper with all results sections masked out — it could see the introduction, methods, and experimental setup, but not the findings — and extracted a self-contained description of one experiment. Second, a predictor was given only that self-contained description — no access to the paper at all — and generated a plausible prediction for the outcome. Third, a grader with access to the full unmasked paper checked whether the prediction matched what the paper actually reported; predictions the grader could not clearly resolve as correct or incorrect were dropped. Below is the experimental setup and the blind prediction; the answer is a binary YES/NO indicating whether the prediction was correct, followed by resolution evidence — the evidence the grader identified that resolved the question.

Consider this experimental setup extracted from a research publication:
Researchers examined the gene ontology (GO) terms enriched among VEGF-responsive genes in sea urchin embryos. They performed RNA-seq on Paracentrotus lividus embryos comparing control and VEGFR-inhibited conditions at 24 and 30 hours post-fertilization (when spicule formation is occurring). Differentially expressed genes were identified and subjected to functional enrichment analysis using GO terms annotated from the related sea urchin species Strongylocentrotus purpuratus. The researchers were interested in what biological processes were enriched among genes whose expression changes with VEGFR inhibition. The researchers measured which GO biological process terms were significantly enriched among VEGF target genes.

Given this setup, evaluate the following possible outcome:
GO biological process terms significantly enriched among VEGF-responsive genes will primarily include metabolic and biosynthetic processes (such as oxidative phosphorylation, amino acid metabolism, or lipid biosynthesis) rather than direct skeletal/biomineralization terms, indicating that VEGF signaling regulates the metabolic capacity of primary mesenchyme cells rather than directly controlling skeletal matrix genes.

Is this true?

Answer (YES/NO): NO